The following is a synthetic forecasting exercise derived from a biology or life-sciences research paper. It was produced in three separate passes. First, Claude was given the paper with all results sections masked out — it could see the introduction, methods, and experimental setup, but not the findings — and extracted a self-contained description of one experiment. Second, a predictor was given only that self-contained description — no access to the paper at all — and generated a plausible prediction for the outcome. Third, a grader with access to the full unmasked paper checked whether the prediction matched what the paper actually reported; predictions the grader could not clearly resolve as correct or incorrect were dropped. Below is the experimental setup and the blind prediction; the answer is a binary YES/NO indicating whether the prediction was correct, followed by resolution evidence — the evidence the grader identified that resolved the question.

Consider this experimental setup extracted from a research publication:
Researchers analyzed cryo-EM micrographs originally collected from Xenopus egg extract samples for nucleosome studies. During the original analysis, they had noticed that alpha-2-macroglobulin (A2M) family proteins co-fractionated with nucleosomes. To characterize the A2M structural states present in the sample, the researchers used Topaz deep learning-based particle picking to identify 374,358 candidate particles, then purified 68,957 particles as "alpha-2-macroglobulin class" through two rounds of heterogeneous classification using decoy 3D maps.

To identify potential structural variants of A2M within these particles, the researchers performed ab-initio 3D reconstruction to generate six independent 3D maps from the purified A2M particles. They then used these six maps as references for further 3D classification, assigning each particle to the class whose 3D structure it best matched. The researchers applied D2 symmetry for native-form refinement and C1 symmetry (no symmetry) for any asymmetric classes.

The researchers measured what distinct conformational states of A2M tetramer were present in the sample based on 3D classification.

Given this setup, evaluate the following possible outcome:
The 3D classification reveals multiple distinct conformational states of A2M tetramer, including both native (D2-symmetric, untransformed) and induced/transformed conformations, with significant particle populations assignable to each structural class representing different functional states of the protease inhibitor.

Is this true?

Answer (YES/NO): YES